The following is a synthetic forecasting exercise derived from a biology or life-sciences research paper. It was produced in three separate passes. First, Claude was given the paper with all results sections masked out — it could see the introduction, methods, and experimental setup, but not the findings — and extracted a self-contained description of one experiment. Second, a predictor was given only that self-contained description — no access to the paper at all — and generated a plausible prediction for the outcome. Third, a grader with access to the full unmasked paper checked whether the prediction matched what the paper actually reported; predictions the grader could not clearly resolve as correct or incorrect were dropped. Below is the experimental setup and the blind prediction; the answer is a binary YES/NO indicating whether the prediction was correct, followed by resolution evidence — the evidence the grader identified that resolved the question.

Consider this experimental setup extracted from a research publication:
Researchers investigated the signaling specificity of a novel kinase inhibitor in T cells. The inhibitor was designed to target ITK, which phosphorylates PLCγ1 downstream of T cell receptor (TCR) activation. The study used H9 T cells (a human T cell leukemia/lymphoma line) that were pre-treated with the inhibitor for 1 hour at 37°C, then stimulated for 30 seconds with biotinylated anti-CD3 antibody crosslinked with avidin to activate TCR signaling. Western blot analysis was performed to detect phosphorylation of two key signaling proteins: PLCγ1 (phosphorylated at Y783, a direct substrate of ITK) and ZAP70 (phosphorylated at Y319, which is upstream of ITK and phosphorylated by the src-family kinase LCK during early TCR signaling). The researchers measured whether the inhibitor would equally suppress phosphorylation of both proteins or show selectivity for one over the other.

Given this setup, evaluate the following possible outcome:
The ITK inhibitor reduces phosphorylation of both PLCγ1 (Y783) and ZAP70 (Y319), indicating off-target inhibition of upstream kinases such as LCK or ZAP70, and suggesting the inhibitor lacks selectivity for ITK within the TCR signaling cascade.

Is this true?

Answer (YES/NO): NO